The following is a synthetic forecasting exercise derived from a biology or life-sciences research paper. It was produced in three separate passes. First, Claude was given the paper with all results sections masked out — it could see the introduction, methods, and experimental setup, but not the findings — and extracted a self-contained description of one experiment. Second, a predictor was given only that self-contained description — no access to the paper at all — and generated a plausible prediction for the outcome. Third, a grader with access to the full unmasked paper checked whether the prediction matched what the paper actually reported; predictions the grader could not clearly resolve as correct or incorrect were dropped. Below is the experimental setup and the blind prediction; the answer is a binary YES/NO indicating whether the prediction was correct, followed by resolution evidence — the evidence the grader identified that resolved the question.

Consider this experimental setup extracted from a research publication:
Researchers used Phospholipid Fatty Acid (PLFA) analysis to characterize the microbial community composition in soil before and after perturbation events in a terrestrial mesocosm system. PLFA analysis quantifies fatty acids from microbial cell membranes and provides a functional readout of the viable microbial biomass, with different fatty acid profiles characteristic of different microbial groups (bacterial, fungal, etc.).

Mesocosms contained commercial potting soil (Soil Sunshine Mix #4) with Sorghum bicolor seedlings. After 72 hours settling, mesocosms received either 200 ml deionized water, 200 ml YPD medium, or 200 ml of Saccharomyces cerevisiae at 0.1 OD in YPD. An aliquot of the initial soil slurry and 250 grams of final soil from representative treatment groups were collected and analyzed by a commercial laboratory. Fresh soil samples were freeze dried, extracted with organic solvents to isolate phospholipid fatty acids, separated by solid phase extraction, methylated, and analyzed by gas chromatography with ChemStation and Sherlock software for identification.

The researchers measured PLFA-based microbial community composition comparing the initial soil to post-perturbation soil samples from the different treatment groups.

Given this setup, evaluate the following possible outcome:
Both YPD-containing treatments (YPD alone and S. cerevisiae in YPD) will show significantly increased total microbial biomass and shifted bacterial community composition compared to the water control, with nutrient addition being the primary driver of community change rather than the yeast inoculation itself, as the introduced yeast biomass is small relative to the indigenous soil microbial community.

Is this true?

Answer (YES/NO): NO